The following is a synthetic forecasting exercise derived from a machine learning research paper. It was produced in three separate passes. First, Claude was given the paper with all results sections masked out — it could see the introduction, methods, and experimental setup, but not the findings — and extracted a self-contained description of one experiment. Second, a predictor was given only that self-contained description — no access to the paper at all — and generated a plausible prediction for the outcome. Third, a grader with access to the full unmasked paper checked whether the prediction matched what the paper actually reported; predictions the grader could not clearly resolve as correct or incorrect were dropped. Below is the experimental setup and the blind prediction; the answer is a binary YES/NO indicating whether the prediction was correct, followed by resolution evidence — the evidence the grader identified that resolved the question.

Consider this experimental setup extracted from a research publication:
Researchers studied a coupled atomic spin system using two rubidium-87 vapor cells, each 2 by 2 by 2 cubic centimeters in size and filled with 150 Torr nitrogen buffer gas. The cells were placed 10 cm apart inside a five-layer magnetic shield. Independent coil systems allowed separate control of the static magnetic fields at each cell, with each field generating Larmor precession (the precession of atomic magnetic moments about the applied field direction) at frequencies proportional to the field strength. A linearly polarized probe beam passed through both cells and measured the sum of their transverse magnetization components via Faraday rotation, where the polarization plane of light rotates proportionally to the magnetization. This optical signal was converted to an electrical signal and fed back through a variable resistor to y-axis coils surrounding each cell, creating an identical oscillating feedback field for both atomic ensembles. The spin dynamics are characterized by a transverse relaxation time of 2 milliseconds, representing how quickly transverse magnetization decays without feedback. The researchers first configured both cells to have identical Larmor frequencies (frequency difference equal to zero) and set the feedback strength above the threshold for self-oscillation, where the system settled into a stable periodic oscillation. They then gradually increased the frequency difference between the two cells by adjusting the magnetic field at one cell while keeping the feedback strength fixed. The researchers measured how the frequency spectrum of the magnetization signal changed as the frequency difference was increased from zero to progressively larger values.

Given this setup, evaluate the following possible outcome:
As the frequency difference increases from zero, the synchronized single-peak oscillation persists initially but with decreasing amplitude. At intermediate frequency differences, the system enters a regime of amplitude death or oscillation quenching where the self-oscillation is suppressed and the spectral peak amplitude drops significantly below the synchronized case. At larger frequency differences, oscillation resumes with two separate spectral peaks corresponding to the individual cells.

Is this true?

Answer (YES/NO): NO